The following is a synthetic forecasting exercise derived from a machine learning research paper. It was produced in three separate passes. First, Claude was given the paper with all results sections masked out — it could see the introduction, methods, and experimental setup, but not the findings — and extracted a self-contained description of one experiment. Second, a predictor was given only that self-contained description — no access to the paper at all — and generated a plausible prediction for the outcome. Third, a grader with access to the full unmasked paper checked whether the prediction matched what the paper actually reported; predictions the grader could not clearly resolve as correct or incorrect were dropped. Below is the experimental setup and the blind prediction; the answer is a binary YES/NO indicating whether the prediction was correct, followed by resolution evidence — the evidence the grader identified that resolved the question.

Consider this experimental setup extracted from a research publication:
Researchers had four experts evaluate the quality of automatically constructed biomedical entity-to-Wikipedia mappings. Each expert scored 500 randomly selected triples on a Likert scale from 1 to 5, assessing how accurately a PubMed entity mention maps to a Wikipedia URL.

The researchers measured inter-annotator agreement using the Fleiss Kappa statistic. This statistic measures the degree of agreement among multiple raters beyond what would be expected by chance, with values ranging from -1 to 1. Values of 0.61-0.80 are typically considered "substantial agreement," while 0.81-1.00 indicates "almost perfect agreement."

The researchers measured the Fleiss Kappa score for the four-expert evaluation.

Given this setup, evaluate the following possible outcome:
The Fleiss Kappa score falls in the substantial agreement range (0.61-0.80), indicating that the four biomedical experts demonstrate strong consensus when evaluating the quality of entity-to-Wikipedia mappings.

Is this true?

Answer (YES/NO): YES